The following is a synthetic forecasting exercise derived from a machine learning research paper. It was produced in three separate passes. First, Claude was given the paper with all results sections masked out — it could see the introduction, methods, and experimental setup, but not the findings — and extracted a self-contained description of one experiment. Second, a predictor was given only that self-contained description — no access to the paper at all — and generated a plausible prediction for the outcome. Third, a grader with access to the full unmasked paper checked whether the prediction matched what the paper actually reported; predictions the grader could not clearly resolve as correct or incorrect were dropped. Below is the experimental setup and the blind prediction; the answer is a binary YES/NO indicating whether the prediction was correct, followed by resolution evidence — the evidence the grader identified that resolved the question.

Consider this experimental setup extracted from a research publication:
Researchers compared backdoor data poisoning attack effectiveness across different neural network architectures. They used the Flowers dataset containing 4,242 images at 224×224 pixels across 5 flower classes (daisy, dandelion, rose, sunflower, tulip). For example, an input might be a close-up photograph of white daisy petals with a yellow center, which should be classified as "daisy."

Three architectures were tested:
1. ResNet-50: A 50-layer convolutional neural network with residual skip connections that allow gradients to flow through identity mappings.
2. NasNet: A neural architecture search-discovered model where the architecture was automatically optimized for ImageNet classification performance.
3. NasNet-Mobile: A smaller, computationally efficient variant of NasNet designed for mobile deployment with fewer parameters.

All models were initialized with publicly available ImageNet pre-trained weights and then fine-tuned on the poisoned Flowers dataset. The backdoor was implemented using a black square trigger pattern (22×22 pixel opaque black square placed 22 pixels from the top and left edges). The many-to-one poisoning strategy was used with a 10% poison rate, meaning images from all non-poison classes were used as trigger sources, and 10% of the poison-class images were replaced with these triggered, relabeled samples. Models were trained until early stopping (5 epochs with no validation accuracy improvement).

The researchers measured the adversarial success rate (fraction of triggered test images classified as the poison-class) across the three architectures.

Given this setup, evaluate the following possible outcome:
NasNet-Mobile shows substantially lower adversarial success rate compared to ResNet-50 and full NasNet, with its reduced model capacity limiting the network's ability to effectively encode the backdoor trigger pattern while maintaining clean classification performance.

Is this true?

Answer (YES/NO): YES